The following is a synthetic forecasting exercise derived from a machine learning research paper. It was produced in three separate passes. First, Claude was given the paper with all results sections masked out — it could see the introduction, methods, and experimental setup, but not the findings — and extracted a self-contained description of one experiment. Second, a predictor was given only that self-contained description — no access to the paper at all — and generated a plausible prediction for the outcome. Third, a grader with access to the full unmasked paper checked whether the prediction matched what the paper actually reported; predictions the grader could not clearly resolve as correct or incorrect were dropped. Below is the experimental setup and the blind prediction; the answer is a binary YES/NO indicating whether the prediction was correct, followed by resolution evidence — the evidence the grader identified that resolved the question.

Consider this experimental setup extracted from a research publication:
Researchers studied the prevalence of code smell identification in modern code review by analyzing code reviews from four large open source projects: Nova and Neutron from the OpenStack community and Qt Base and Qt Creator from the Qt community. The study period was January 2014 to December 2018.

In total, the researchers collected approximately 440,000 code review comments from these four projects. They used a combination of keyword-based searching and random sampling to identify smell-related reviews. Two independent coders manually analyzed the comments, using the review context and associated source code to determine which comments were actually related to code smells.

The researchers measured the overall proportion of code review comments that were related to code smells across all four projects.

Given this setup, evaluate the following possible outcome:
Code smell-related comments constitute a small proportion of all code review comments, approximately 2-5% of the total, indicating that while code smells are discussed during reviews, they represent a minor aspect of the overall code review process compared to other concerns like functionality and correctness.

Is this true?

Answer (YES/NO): NO